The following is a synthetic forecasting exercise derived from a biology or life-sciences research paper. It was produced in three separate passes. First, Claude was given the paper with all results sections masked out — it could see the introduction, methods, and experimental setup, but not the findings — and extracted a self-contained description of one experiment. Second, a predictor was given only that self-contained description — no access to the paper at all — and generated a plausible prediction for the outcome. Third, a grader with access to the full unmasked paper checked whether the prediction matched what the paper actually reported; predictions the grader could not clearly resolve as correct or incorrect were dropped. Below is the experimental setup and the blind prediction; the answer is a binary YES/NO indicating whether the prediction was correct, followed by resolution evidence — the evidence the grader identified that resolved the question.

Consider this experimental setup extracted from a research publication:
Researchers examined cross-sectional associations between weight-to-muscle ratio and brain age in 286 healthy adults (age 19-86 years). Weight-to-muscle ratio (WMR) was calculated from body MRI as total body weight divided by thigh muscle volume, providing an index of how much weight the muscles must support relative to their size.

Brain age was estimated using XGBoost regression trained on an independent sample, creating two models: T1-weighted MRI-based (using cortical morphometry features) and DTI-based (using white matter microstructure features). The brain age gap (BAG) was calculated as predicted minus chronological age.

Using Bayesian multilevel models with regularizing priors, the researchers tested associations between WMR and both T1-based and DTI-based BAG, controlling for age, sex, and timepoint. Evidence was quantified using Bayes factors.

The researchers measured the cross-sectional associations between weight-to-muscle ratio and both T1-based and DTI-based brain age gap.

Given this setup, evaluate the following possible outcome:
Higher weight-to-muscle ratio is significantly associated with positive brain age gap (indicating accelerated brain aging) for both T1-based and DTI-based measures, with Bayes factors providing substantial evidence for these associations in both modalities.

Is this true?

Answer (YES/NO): NO